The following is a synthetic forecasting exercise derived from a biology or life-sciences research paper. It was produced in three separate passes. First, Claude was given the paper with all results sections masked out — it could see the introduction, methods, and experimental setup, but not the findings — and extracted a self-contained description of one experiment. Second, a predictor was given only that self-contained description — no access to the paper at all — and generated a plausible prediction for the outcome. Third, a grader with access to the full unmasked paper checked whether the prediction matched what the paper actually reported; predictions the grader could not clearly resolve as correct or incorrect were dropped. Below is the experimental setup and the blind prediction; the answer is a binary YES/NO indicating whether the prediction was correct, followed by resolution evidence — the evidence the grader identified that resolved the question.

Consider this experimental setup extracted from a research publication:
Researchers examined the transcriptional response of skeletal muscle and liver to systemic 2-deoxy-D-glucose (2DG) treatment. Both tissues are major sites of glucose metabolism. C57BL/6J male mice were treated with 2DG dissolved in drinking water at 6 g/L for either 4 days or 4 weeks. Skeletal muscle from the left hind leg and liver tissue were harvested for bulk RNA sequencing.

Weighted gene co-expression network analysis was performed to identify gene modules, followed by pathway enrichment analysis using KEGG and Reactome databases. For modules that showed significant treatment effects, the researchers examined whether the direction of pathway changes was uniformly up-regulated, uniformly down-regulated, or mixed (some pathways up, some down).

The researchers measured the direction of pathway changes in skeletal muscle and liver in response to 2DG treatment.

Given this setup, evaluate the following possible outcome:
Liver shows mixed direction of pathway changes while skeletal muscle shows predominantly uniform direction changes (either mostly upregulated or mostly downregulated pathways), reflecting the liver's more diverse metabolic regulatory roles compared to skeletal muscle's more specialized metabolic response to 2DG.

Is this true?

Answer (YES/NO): NO